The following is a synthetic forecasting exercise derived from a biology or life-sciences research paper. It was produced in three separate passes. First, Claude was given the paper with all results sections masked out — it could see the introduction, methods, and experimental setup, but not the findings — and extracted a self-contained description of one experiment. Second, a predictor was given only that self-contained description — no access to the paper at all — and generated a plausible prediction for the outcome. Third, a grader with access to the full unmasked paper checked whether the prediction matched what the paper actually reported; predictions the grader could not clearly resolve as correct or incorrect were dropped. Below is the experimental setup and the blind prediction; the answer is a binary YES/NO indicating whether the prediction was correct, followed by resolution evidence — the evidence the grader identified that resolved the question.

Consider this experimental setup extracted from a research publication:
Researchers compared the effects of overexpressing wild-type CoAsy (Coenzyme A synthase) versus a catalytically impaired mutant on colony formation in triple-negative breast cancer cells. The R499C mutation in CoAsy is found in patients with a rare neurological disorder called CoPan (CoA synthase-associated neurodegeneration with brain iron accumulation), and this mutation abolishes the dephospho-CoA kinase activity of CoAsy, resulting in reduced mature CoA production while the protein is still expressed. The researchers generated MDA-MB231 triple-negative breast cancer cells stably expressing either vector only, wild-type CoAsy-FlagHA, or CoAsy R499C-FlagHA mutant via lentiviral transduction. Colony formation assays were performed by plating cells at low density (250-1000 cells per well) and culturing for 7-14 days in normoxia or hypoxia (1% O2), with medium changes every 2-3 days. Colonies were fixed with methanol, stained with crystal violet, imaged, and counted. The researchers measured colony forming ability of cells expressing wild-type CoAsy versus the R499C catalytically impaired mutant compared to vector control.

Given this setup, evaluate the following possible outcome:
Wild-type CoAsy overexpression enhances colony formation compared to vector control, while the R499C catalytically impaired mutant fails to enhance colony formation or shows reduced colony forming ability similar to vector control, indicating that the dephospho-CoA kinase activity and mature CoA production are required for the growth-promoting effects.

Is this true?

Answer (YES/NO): NO